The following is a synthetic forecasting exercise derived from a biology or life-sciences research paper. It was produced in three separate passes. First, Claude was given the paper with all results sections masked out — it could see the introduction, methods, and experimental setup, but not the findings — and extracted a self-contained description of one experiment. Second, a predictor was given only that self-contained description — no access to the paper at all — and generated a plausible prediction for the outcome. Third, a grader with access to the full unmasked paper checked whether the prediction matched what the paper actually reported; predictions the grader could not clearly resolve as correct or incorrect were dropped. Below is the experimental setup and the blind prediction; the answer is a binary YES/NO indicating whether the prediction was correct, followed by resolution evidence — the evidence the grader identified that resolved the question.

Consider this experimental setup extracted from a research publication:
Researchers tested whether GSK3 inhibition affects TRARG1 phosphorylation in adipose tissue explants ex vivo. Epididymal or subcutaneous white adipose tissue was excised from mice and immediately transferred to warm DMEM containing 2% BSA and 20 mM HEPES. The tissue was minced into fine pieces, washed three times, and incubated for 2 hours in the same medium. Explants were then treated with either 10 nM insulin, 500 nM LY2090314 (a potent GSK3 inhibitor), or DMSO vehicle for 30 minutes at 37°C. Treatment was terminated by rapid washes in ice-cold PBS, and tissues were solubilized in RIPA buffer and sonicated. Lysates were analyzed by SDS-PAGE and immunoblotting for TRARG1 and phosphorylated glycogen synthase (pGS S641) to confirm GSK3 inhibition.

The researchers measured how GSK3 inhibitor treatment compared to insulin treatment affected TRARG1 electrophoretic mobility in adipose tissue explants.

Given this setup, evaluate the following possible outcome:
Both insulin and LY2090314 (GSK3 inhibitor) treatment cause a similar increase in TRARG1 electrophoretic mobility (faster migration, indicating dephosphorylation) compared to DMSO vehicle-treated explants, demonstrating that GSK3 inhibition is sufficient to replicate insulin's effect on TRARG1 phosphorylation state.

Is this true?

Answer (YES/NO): YES